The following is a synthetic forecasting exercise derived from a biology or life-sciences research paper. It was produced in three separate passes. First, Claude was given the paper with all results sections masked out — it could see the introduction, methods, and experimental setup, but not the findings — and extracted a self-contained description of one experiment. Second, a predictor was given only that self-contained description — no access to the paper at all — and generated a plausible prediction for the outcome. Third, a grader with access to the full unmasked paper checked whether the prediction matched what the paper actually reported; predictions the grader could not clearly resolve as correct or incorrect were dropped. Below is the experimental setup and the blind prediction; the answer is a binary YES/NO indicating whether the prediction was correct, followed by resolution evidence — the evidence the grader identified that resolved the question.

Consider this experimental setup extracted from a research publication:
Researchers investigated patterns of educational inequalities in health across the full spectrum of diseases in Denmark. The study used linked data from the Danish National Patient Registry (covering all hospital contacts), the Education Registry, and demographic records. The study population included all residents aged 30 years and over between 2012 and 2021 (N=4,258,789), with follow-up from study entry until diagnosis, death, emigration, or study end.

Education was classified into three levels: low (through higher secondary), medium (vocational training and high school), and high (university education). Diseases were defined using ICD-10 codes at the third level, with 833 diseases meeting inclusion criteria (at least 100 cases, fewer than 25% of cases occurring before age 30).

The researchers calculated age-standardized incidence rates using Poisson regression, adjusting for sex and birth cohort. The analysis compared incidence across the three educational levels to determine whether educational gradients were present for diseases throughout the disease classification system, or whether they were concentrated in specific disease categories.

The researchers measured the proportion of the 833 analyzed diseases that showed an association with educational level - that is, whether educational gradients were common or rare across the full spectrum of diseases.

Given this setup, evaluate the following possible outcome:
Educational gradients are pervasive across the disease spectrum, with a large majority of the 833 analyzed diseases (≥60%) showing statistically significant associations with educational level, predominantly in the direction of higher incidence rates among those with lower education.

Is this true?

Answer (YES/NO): YES